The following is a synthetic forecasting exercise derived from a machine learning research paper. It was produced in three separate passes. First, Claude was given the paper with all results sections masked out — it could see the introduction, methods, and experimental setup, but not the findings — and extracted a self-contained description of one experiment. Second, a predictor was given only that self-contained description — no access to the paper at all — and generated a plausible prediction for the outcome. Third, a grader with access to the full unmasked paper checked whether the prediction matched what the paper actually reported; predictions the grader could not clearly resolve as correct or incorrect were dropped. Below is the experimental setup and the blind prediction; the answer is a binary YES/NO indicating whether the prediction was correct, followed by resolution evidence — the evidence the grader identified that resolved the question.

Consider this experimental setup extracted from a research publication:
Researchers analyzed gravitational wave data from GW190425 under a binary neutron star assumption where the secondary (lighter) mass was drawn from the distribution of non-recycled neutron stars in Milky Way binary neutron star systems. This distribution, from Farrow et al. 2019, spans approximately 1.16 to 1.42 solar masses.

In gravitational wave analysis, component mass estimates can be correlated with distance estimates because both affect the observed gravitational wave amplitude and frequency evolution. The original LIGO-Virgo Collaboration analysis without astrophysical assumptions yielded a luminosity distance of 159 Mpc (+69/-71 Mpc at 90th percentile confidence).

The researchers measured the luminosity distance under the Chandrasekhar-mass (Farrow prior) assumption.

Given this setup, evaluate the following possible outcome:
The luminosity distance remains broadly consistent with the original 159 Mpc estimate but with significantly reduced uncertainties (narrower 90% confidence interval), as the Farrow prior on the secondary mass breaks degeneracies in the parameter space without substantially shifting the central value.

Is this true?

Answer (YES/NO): NO